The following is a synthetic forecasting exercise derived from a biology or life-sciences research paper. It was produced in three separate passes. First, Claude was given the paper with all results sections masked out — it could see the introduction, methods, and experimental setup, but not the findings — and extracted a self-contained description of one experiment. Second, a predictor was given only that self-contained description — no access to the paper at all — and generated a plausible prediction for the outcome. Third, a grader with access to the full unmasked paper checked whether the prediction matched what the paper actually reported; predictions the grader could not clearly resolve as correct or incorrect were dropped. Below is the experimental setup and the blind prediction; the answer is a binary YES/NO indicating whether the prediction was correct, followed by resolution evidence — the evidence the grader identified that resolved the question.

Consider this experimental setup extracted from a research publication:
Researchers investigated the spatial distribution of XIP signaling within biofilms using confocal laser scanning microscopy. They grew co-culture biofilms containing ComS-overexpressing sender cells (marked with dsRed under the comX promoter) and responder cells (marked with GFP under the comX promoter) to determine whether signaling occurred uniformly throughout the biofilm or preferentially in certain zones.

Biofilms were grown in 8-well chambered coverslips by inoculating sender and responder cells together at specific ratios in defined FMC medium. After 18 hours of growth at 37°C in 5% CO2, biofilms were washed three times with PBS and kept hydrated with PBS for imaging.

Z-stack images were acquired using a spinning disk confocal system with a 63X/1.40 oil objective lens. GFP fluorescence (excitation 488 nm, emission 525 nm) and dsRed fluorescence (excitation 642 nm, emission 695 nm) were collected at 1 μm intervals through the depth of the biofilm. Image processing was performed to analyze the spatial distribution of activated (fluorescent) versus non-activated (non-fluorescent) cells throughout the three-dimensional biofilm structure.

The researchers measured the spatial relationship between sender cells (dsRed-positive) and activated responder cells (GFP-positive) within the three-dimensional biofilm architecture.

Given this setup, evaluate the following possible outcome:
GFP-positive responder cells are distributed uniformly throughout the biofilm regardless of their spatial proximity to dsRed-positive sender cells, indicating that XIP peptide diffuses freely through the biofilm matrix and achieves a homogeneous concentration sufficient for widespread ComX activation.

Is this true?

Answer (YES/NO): NO